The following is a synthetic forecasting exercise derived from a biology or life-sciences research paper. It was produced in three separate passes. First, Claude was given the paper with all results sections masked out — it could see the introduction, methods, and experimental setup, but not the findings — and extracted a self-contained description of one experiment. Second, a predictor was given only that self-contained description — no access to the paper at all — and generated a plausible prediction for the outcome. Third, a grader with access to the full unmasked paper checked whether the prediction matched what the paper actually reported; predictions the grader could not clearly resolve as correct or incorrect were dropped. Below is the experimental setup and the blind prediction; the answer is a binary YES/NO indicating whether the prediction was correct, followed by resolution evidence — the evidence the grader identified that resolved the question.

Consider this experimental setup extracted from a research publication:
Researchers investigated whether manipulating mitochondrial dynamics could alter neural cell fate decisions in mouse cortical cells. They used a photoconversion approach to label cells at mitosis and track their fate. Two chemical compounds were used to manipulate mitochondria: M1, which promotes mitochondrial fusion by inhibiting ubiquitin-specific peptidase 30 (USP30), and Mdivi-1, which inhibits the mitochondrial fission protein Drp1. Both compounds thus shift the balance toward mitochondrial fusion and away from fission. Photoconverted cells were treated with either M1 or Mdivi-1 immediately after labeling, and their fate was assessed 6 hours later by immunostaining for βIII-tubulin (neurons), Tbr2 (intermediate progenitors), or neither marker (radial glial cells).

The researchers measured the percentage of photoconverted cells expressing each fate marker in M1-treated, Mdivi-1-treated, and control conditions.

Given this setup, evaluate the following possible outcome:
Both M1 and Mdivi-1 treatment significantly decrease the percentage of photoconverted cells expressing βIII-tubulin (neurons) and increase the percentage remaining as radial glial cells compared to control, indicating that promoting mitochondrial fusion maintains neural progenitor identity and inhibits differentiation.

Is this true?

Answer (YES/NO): YES